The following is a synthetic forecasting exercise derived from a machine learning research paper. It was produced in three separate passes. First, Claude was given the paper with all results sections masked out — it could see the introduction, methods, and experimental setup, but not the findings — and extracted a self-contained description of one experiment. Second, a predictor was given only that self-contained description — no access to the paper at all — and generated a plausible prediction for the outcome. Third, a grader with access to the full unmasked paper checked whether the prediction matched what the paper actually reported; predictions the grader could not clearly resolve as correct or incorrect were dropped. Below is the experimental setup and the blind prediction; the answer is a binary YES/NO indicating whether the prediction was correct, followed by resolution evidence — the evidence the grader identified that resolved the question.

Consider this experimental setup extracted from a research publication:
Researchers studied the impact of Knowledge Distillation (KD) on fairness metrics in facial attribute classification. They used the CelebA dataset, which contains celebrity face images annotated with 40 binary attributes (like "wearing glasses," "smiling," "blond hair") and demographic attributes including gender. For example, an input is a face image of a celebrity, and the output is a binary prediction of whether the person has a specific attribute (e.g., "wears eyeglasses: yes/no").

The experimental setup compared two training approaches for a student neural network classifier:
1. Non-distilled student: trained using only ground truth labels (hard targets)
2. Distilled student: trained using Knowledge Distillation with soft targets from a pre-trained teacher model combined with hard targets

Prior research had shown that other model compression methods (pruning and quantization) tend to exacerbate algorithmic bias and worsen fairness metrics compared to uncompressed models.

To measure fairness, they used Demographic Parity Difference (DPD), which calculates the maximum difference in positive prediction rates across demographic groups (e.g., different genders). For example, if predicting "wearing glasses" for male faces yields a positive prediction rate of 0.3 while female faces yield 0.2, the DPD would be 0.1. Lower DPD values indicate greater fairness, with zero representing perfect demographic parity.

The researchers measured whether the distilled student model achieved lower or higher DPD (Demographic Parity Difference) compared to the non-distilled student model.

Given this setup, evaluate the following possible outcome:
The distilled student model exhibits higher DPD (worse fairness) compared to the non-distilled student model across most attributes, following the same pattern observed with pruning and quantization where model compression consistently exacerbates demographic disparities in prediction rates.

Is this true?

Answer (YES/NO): NO